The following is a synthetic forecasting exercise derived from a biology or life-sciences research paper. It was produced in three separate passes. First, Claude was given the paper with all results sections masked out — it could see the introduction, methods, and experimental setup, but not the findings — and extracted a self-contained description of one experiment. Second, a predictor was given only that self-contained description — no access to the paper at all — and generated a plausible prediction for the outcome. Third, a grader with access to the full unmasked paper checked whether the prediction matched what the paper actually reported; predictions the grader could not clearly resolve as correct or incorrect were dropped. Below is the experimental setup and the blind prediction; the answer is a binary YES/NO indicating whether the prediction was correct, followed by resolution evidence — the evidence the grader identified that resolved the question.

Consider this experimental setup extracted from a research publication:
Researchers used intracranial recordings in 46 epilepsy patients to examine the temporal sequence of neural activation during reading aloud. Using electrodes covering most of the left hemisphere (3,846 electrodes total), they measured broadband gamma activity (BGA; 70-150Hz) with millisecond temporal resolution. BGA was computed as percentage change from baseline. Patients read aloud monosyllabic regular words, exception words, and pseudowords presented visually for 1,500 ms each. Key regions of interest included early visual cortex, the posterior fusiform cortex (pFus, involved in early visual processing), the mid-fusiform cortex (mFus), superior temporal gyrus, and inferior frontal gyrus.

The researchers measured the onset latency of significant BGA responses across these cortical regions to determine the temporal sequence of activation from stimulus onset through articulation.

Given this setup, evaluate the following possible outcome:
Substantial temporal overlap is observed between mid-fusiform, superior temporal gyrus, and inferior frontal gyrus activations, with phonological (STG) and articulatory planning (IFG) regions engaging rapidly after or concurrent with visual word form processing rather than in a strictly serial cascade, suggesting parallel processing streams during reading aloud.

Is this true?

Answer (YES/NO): NO